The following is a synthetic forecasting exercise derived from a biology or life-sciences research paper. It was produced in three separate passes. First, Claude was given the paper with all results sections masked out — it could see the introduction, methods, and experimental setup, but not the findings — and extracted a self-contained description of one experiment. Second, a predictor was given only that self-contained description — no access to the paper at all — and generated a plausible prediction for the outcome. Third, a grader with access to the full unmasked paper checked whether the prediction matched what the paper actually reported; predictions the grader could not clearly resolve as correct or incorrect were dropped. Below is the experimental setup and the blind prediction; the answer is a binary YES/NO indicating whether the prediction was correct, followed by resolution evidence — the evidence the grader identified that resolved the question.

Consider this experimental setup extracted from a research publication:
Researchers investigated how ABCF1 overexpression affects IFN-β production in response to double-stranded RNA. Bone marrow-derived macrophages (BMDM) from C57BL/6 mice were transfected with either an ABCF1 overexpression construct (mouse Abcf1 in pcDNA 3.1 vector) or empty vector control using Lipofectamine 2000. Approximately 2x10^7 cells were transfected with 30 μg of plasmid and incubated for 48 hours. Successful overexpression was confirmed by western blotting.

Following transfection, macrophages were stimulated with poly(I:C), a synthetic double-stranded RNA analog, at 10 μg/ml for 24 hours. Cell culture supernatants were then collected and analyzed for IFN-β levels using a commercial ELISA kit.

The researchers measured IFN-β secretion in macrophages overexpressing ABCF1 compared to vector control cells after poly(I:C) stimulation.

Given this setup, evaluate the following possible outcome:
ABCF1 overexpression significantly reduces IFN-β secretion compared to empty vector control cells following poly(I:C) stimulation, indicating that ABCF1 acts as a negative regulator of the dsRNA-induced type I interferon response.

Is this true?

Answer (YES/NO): NO